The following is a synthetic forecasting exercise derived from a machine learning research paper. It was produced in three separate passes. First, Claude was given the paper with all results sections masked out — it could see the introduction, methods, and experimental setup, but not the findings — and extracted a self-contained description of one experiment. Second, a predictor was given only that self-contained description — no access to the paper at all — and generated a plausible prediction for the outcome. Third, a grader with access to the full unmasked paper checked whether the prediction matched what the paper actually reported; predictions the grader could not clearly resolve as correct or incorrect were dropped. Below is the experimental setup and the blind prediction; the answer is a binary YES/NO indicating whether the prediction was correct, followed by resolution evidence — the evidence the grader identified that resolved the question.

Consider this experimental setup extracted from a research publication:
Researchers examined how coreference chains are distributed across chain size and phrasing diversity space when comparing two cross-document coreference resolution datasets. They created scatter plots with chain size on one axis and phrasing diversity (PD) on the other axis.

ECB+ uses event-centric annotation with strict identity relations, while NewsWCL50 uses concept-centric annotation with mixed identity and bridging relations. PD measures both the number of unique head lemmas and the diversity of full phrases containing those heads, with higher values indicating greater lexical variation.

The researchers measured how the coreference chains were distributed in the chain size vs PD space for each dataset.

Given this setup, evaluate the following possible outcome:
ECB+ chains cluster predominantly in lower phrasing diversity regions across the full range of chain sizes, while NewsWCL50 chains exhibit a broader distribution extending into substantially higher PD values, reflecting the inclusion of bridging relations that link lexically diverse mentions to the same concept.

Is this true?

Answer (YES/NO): NO